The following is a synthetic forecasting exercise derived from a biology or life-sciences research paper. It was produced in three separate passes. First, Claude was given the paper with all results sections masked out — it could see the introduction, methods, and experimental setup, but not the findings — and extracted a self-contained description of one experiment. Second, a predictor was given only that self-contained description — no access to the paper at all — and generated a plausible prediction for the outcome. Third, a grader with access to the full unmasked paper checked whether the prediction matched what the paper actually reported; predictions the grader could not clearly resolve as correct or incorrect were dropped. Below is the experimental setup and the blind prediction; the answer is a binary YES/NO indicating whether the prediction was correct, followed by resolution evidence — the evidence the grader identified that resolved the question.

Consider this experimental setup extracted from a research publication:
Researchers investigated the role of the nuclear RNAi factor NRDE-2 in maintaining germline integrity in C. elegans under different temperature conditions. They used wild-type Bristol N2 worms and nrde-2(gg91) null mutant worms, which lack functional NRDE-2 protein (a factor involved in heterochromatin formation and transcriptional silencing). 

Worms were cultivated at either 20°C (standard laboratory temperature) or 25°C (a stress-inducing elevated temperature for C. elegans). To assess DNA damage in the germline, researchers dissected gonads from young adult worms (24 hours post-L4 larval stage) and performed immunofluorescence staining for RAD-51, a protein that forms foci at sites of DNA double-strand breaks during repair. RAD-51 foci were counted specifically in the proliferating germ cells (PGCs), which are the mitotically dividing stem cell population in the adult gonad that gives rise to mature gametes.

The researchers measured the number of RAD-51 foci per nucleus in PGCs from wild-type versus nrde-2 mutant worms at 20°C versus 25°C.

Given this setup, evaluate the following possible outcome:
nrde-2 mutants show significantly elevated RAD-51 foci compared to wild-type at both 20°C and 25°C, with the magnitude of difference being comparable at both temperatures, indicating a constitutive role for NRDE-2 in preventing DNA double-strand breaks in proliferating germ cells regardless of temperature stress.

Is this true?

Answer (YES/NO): NO